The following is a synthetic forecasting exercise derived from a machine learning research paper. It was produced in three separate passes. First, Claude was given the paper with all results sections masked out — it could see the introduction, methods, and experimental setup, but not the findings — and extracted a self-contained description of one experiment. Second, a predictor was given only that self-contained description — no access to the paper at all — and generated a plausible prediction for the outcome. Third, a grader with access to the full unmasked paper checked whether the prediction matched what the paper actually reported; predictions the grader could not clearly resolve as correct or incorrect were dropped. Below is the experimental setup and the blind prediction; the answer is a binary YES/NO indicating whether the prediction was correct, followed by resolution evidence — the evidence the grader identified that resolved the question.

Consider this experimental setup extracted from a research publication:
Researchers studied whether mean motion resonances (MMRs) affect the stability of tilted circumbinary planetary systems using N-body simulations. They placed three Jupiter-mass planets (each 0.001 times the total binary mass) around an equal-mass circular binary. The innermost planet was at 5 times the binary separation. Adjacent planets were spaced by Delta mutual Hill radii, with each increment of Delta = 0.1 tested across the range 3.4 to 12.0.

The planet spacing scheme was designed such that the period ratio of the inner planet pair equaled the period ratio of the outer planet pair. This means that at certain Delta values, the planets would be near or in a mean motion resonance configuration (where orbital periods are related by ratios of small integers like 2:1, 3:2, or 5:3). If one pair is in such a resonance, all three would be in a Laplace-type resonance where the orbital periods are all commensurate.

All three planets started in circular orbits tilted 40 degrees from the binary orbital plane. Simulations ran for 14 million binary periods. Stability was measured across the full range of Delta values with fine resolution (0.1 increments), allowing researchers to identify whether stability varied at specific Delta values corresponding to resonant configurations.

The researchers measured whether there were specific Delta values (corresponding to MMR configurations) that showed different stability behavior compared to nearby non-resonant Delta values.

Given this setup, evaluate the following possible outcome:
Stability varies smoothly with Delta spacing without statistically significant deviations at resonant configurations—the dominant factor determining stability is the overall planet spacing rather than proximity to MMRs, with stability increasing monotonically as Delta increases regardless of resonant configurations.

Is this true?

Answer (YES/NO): NO